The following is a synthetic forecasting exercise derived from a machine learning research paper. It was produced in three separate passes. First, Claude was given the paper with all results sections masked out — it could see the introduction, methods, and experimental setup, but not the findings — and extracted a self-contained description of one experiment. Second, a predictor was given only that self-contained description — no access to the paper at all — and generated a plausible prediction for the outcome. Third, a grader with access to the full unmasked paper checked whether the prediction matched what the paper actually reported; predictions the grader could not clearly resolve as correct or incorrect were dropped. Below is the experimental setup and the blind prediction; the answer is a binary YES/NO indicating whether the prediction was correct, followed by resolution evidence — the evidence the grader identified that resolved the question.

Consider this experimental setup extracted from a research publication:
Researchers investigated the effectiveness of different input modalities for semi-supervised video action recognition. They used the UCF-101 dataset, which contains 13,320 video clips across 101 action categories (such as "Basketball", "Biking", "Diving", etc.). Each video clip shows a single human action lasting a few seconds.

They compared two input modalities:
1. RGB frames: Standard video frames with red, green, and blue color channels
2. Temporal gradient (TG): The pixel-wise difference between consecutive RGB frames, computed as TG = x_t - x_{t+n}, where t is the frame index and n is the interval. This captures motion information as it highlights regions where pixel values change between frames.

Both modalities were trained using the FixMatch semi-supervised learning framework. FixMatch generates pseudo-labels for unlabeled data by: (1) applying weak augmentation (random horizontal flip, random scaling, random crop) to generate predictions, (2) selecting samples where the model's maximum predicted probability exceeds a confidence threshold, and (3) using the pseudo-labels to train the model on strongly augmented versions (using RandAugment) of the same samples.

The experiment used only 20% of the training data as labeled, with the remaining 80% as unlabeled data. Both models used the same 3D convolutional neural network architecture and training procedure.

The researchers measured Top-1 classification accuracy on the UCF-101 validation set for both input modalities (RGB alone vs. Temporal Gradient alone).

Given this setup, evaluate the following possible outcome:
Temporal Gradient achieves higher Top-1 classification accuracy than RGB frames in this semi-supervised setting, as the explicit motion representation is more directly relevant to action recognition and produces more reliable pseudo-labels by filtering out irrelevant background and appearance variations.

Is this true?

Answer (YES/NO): YES